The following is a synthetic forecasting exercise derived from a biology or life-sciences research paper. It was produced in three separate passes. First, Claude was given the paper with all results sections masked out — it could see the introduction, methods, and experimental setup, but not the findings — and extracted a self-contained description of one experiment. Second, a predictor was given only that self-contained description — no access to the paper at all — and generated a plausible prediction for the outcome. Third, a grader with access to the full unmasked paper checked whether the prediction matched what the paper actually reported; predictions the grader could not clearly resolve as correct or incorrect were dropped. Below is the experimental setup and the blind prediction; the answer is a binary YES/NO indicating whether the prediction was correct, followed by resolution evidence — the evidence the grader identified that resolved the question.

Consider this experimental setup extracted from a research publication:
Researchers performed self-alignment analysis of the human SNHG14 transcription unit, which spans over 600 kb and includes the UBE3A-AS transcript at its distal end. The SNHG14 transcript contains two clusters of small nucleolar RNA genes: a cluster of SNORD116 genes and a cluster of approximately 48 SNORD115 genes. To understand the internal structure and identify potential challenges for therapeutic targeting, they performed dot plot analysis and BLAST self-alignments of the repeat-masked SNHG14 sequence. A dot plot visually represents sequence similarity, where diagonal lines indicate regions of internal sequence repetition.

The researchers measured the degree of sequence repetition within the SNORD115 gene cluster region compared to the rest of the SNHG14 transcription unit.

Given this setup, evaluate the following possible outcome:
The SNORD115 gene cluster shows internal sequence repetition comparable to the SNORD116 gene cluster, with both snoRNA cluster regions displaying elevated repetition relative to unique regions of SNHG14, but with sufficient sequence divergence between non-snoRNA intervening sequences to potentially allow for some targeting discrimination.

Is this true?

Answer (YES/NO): NO